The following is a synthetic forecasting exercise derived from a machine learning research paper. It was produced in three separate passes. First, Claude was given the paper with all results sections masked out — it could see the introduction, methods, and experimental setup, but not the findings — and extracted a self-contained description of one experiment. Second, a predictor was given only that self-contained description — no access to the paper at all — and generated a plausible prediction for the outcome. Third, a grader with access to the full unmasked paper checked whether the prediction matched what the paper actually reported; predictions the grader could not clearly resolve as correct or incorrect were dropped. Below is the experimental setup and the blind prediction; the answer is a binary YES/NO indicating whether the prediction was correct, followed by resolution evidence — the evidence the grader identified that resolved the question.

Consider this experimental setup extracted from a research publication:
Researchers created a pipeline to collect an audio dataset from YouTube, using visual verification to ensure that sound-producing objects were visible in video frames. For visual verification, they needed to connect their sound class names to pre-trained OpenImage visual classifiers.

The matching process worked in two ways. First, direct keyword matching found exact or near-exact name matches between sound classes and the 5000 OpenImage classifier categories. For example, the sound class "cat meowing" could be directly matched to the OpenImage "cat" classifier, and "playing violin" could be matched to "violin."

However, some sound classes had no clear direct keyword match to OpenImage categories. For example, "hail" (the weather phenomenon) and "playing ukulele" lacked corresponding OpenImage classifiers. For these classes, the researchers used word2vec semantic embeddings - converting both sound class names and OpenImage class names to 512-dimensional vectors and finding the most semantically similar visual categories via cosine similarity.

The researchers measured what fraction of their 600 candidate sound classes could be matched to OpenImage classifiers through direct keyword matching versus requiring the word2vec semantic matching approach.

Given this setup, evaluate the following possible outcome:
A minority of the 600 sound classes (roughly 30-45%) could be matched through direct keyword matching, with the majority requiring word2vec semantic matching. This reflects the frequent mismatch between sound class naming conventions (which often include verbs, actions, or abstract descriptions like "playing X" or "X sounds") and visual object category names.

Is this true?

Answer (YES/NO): NO